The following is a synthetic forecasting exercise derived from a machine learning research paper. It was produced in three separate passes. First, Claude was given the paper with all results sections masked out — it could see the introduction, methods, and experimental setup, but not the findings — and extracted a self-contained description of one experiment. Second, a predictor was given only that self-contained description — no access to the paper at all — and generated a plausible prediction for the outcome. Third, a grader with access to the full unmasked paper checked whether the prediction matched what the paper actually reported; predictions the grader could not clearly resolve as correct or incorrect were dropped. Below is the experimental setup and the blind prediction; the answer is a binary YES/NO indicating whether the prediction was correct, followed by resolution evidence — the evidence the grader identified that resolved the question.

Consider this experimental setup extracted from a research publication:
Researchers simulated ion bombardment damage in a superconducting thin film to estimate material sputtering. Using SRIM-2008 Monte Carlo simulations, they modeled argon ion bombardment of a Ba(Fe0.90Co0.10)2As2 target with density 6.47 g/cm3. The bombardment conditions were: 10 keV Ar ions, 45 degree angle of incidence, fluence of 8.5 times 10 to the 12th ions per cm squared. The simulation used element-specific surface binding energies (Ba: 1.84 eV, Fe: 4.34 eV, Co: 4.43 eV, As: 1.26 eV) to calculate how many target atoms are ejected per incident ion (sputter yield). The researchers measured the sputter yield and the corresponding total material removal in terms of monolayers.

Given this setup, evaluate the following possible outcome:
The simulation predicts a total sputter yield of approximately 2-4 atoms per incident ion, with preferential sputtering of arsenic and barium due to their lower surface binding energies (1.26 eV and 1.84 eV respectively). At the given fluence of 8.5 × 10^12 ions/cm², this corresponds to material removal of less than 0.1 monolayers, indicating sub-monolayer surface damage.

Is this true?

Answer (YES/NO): NO